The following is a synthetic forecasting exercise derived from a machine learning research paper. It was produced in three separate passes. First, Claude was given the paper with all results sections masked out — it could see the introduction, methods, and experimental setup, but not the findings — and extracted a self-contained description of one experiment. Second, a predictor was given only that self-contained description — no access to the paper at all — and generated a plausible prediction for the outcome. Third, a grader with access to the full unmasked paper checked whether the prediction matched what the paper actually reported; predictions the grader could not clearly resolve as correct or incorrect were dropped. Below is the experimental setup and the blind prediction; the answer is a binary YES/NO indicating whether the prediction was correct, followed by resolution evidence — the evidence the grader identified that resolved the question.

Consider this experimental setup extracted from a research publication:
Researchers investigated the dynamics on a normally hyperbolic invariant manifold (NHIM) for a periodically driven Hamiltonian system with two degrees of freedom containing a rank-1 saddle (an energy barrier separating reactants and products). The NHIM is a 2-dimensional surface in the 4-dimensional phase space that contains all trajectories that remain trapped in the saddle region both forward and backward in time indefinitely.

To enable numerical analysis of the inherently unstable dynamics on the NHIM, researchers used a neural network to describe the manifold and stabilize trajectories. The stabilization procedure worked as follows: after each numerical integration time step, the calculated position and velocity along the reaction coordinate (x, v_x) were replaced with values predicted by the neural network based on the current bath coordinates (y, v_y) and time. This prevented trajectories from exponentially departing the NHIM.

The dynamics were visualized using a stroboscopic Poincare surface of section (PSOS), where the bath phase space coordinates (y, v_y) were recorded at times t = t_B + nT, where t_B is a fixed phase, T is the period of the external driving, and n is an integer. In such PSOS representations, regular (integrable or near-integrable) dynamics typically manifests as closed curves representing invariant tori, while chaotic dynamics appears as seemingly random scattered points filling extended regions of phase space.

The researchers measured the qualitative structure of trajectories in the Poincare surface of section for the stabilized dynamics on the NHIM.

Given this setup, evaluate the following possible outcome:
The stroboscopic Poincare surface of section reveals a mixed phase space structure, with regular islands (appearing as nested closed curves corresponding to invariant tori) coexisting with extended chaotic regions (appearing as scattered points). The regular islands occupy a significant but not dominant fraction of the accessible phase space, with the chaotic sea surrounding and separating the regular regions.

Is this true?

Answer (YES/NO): NO